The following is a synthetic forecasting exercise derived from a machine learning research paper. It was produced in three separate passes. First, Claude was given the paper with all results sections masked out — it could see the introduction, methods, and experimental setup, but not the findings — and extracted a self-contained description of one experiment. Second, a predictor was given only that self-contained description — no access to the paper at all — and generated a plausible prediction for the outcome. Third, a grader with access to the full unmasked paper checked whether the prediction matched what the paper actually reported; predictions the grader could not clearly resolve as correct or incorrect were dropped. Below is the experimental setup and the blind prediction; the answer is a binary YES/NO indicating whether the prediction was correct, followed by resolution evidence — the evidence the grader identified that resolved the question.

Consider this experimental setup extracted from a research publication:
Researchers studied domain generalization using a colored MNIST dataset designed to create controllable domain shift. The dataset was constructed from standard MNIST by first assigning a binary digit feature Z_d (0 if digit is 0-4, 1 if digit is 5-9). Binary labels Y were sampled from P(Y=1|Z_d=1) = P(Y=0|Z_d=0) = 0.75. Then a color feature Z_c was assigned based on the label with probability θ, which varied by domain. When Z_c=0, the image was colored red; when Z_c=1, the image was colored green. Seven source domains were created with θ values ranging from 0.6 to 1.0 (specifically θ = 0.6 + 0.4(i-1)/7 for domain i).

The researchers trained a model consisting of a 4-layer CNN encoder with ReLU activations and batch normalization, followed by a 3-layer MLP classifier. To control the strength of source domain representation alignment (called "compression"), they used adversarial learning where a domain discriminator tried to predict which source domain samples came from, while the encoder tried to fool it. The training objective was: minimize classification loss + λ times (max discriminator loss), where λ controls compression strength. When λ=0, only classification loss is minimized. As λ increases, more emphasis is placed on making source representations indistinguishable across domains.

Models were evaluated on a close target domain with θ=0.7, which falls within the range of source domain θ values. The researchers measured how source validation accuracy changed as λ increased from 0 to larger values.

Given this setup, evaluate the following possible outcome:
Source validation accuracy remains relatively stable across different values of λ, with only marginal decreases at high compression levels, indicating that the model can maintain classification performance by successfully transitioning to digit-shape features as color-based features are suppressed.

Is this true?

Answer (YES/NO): NO